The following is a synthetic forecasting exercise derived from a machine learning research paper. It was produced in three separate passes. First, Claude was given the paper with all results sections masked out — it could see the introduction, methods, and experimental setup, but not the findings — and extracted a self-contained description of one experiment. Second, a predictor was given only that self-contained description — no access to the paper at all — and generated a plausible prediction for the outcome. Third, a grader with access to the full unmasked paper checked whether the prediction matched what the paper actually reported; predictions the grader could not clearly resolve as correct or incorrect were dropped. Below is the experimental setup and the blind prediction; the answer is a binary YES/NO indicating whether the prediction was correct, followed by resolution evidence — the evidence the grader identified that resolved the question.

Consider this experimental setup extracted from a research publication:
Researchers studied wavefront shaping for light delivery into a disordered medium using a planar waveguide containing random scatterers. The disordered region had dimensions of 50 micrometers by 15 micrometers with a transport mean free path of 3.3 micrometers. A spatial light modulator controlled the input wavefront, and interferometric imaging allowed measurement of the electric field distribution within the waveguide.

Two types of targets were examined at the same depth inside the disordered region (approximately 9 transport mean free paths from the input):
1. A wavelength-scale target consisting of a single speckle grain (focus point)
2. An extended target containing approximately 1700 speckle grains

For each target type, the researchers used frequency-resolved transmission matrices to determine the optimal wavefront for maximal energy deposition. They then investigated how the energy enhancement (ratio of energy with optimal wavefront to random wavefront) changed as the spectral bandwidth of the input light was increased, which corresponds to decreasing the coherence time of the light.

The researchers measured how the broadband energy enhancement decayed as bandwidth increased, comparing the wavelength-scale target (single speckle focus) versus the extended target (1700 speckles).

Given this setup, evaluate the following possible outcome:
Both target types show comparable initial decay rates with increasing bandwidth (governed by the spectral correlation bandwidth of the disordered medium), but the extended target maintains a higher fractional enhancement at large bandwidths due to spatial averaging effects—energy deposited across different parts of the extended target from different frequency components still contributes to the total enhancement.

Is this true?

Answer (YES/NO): NO